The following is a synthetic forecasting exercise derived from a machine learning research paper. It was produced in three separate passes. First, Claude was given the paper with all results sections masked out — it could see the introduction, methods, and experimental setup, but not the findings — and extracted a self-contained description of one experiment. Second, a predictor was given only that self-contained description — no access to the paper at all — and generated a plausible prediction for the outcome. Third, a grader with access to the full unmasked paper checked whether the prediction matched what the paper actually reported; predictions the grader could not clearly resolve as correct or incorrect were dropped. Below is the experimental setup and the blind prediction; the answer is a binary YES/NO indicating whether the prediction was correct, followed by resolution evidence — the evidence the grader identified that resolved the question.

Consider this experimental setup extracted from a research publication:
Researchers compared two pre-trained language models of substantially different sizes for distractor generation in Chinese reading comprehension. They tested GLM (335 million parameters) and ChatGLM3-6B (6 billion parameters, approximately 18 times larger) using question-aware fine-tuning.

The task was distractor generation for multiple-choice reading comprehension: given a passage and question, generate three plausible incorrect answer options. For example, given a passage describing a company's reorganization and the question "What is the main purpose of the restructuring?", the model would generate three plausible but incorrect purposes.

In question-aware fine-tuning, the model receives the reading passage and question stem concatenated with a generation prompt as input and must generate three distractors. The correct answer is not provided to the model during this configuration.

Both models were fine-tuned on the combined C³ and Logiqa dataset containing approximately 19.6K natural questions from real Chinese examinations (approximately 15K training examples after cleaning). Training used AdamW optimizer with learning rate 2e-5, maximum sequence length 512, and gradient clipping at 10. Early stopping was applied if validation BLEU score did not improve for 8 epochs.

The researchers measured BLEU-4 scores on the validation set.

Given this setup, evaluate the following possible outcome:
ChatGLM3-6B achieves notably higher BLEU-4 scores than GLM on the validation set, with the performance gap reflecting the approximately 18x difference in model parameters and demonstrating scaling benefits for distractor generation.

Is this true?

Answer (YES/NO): NO